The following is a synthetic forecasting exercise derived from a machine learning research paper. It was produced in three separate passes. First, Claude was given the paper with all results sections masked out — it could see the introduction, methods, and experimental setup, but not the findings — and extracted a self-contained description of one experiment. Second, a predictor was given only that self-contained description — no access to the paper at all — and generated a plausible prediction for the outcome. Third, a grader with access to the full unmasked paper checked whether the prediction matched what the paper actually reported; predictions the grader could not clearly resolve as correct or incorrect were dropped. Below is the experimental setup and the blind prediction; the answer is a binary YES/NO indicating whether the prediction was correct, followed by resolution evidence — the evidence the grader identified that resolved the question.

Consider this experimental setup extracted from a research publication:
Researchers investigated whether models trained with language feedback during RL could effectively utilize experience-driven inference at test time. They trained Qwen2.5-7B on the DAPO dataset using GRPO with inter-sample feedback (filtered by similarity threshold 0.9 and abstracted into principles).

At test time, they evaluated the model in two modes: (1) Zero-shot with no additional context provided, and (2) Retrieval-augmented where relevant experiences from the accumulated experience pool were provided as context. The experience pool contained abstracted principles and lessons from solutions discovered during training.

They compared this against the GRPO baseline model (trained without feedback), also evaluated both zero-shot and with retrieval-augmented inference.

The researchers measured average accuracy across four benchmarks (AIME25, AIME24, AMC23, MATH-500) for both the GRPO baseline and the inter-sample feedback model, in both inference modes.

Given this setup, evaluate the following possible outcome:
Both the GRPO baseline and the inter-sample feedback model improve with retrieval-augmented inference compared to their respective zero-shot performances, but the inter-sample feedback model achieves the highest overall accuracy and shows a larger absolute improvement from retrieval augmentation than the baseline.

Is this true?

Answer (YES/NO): NO